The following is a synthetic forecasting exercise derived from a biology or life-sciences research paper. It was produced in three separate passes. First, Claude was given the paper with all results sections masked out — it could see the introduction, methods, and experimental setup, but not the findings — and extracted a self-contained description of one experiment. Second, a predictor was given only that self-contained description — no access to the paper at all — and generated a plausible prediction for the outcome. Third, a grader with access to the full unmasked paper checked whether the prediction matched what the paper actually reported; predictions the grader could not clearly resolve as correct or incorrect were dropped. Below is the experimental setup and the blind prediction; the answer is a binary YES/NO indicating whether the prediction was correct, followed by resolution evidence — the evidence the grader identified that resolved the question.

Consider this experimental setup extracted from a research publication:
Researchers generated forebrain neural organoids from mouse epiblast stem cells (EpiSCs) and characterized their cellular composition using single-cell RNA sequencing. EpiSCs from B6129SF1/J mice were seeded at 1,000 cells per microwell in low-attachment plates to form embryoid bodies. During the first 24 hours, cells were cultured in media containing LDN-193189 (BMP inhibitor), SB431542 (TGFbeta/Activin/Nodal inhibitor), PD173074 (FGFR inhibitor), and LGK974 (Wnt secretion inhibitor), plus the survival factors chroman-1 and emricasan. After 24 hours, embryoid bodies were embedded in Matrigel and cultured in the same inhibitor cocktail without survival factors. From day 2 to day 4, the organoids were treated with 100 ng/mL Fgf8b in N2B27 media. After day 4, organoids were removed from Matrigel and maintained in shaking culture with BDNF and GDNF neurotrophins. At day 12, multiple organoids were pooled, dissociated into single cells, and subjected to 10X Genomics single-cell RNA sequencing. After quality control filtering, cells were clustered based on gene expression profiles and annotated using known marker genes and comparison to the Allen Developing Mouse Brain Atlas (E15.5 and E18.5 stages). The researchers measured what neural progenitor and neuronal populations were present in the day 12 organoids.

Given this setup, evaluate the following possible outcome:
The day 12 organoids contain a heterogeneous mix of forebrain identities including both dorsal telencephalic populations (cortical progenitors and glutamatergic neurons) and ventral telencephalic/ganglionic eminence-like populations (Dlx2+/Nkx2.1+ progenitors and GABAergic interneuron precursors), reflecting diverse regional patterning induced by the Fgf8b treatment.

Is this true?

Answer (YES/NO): NO